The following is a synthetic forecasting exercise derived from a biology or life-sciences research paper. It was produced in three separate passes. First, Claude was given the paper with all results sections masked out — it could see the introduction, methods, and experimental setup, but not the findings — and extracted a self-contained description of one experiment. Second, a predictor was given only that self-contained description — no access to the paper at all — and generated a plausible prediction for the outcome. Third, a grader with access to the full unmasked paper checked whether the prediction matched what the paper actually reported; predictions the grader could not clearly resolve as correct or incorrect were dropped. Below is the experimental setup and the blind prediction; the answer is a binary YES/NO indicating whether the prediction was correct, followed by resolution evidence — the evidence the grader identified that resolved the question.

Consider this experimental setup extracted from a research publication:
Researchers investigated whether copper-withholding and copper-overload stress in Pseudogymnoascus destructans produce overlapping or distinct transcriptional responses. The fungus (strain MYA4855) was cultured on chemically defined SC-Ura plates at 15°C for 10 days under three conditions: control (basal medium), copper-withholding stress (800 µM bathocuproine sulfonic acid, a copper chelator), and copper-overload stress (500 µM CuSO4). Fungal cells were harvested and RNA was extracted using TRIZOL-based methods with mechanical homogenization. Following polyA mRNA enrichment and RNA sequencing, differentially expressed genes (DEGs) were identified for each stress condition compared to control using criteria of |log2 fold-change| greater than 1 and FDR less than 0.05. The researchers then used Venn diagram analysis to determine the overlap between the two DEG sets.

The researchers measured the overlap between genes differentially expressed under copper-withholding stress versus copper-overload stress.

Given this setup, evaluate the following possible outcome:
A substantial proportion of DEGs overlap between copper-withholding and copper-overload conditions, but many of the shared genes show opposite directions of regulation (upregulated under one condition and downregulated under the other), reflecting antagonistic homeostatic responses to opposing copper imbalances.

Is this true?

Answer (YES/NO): NO